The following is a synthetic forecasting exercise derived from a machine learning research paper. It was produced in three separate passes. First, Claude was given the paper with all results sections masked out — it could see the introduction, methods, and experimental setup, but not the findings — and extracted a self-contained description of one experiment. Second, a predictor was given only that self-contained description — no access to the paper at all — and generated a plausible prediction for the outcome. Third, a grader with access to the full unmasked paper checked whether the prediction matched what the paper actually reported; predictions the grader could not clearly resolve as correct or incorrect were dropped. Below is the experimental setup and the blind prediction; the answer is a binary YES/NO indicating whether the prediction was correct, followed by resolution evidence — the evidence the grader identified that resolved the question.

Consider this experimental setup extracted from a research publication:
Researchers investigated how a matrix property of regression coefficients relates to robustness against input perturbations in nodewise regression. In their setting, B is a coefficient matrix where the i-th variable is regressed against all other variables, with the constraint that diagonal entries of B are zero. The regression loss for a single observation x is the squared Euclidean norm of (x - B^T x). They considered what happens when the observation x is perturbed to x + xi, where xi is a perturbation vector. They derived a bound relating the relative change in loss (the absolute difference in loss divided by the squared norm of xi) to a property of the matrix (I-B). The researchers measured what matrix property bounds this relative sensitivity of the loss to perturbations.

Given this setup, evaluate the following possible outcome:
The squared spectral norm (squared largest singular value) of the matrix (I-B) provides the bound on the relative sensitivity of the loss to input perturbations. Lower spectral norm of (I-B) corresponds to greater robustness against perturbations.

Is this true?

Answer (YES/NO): YES